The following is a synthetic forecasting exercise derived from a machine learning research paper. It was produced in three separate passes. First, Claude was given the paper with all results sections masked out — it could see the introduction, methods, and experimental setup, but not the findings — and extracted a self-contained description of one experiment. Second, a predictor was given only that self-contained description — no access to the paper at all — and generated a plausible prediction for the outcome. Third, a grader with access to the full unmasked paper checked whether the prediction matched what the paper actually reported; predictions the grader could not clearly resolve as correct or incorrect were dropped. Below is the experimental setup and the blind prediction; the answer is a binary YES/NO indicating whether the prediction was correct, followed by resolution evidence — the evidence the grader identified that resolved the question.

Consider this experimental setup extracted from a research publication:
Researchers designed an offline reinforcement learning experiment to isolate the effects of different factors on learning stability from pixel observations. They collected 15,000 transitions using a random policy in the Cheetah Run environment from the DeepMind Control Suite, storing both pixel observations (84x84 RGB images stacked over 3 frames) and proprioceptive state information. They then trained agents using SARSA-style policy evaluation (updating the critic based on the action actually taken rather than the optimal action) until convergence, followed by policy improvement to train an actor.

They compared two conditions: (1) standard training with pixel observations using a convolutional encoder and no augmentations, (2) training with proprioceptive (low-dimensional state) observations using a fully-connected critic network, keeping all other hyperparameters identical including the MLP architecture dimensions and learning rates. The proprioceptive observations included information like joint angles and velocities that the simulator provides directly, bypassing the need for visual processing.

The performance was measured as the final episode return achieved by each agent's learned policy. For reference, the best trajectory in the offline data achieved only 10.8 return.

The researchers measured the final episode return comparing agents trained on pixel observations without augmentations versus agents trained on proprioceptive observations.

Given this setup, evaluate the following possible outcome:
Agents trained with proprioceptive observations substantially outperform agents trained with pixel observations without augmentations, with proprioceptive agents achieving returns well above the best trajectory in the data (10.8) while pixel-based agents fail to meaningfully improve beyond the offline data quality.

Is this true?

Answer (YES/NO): YES